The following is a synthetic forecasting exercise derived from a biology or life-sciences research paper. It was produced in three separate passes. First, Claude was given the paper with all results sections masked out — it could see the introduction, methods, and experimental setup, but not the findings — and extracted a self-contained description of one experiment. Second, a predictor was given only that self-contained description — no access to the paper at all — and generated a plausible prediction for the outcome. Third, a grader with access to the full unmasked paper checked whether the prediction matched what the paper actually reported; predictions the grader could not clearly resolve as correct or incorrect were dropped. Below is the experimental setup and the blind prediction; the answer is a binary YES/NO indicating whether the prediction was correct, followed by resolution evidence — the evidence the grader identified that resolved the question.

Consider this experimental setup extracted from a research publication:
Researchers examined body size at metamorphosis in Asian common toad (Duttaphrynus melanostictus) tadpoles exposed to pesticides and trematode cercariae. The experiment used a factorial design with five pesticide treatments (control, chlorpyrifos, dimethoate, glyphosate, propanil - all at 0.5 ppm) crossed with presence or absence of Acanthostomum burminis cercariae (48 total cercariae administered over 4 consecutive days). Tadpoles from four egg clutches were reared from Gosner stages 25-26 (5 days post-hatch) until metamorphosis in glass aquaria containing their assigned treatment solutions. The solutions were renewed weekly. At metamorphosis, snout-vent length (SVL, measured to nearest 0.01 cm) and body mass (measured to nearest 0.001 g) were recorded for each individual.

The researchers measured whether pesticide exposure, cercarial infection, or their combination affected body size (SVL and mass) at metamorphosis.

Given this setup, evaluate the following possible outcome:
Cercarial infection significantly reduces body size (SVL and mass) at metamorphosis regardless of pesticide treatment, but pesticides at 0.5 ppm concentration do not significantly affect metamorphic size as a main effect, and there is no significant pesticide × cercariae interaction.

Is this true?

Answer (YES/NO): NO